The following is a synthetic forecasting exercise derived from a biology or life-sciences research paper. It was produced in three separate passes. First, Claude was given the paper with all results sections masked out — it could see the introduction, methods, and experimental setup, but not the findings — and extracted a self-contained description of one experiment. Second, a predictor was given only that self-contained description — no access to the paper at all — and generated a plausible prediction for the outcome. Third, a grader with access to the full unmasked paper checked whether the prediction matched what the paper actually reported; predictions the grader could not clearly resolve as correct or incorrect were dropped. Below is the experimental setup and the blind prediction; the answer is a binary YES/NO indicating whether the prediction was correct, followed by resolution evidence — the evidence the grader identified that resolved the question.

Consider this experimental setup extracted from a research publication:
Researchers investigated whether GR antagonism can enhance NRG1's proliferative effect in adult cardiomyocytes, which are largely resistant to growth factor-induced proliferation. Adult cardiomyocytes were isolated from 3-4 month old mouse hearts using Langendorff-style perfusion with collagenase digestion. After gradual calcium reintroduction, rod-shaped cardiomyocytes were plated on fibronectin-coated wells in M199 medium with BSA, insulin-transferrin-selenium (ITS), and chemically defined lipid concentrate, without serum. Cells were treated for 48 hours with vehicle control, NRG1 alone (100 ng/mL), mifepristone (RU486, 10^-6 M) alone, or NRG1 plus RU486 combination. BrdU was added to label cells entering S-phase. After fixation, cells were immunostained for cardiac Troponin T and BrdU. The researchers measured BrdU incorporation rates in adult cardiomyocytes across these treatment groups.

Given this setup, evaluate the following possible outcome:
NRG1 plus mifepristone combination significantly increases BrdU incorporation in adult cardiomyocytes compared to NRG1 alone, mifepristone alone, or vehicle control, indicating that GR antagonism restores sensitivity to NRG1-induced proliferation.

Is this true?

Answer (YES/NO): YES